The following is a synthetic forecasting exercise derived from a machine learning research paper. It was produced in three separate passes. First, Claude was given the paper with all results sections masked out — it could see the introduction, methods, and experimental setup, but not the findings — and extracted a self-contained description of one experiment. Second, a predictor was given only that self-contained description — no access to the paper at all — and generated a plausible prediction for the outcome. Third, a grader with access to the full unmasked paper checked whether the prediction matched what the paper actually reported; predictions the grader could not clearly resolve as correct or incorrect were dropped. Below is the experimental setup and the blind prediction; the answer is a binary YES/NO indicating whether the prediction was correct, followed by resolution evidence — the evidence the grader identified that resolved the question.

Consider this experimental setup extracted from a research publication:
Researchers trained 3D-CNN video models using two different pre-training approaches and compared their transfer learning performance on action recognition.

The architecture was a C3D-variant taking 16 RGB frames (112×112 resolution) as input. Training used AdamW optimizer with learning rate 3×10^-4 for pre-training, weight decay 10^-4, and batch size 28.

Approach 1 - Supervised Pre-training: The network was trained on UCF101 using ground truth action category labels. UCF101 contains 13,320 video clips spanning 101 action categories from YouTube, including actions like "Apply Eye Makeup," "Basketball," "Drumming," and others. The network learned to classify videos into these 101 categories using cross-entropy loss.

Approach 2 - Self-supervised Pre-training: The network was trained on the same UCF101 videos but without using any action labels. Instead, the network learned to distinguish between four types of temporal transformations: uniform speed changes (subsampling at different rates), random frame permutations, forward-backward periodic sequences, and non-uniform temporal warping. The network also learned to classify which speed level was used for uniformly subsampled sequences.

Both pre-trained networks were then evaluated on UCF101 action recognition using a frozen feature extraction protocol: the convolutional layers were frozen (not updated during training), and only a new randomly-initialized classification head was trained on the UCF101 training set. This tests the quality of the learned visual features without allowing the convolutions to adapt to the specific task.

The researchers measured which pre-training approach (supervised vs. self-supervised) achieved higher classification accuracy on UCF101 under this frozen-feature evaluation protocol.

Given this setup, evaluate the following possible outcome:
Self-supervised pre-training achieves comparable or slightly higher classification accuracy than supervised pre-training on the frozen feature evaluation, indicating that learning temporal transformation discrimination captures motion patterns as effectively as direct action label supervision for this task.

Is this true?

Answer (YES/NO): YES